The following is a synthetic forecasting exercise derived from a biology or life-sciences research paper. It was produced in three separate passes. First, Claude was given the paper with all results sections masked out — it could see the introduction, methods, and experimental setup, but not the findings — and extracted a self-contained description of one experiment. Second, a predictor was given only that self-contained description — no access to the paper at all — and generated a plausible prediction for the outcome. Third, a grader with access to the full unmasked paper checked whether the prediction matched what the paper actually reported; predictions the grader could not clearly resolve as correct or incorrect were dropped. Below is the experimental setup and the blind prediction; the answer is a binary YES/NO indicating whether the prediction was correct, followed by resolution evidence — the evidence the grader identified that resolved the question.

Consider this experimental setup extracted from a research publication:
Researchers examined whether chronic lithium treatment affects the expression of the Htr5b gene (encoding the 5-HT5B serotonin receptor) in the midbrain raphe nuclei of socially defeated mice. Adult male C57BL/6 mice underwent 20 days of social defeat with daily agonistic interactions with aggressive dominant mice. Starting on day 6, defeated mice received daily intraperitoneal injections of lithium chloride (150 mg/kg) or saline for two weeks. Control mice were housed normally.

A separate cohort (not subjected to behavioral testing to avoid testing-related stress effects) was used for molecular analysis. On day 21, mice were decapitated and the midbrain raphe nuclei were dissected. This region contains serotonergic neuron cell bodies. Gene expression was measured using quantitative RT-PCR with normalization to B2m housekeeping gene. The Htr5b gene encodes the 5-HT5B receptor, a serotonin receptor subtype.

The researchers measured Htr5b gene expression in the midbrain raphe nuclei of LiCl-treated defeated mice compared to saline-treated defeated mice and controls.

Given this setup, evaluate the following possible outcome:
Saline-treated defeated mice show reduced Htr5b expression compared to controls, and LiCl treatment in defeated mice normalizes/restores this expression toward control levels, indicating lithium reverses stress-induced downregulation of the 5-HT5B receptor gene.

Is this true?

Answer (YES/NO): NO